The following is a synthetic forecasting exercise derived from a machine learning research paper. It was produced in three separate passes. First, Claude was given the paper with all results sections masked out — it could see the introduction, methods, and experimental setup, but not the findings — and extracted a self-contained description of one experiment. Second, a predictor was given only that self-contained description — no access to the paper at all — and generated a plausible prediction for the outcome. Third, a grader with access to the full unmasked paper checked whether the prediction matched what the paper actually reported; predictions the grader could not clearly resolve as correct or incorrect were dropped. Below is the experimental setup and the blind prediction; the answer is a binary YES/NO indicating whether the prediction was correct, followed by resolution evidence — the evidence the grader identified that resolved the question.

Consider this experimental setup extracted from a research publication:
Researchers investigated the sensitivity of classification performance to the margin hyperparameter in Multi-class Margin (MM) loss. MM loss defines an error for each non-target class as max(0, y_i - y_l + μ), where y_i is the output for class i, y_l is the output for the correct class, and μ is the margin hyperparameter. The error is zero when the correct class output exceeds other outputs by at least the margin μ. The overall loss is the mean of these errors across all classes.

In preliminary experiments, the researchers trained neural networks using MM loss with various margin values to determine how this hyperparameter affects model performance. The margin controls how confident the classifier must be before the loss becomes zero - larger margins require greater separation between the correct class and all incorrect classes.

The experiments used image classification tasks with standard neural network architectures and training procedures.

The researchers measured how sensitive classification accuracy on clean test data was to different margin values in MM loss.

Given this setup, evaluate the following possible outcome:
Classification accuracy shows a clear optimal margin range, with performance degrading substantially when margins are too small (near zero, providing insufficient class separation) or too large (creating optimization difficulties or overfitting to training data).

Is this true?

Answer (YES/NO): NO